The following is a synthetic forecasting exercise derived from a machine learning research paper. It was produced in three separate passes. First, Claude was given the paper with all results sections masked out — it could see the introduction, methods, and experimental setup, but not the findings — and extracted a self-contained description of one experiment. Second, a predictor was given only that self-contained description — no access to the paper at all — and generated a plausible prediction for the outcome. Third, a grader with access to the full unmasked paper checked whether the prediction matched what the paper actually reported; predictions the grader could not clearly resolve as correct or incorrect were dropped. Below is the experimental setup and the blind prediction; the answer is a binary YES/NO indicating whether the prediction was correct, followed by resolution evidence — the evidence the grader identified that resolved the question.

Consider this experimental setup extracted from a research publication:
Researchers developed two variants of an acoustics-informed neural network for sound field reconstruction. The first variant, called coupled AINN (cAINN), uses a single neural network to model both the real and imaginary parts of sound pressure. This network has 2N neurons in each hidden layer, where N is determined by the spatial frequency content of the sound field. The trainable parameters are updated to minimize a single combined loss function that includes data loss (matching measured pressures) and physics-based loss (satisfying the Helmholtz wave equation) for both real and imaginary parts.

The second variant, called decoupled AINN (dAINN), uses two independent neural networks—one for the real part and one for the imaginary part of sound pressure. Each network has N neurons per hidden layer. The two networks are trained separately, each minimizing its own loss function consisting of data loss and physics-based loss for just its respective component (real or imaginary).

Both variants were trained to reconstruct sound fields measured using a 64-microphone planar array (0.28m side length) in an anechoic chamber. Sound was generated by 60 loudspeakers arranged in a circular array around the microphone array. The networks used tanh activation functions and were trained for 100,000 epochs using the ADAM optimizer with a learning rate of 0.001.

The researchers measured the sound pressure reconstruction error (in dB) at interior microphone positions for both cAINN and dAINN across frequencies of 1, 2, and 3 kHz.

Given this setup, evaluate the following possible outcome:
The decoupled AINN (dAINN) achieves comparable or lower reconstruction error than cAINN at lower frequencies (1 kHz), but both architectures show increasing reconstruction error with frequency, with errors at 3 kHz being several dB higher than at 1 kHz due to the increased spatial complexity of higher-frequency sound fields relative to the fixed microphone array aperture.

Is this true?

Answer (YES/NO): NO